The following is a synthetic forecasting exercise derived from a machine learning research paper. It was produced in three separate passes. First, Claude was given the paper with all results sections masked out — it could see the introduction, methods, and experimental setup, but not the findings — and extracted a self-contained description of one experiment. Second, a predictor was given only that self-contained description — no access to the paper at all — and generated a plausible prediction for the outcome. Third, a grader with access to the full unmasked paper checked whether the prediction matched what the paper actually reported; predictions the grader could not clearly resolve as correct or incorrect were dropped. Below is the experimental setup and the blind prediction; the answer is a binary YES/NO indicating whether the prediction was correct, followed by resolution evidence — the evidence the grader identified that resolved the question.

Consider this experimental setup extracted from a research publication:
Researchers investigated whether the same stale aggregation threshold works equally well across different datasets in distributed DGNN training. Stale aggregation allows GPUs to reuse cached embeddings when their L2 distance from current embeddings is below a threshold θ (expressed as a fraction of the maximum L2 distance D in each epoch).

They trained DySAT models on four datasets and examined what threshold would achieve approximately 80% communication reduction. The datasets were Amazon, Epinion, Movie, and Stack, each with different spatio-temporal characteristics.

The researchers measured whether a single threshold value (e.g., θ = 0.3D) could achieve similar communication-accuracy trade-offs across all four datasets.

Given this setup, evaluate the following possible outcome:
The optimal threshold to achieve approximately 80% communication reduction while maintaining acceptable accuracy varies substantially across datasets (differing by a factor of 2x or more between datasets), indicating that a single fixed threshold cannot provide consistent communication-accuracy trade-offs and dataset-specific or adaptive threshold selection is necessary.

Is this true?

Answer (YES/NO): YES